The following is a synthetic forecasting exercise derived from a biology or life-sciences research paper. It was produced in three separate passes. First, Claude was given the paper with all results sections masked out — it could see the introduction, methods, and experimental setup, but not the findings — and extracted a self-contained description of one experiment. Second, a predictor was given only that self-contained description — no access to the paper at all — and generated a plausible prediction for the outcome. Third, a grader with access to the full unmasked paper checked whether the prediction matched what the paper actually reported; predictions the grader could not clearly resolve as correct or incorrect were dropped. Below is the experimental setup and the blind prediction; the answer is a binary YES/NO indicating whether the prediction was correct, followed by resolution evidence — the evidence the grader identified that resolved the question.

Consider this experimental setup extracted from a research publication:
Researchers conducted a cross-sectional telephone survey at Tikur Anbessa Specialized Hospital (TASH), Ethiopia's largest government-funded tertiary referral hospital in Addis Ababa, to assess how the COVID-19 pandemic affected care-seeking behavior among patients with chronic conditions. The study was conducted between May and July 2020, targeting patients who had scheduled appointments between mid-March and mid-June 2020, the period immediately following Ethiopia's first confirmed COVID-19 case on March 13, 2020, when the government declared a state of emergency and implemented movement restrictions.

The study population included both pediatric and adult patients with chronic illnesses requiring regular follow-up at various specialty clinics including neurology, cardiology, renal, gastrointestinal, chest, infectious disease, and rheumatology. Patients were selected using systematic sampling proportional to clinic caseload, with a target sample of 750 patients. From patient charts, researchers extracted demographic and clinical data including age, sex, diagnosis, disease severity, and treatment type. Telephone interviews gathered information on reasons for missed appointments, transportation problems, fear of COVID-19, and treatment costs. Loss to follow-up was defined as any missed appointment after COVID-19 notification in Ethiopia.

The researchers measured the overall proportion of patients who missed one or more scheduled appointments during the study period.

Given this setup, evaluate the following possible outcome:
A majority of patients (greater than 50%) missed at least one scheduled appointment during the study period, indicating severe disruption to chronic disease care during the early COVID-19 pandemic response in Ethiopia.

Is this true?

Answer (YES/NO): YES